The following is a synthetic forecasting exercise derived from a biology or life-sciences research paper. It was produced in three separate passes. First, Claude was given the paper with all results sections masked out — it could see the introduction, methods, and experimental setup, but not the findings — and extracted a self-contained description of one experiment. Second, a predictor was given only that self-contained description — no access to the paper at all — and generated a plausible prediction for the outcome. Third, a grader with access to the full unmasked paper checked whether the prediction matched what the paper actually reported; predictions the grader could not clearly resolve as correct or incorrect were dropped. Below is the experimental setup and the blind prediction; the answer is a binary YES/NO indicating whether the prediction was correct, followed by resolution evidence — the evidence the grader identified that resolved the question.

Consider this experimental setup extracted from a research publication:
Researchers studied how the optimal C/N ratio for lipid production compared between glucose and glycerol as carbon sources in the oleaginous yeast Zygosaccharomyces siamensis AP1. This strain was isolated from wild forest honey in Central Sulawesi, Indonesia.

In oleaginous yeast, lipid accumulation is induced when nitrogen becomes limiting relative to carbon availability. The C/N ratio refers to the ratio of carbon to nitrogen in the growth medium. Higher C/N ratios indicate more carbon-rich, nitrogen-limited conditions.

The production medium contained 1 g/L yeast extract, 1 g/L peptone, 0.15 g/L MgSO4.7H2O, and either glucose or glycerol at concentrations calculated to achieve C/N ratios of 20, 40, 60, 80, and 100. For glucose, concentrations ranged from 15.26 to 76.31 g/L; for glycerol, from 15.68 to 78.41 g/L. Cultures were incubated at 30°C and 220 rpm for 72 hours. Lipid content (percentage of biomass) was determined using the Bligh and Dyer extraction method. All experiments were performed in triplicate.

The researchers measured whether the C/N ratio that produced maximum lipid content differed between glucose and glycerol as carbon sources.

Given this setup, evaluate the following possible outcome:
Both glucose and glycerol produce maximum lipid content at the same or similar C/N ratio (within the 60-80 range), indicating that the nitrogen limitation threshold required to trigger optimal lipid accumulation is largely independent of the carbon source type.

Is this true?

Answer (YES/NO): NO